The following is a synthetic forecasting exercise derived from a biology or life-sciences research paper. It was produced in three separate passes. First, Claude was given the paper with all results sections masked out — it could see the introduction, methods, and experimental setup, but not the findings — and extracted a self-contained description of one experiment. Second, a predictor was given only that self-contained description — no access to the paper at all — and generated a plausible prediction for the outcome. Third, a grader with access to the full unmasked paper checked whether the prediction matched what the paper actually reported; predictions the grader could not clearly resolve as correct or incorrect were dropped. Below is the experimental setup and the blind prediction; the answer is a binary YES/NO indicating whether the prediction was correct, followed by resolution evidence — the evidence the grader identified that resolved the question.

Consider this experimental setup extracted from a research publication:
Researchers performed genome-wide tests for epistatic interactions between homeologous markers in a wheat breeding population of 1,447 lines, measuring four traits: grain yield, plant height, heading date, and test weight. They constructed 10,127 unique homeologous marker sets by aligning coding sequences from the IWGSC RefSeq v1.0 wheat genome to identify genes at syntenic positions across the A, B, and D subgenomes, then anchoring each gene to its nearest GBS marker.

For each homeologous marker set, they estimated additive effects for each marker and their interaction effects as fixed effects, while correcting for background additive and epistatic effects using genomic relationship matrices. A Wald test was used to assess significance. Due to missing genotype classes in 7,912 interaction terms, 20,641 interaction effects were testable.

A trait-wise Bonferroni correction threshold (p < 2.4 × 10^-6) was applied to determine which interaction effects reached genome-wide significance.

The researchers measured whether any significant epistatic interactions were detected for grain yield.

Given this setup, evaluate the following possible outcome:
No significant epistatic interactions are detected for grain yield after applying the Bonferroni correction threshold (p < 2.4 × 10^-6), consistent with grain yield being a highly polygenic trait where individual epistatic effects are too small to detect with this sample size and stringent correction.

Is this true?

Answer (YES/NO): YES